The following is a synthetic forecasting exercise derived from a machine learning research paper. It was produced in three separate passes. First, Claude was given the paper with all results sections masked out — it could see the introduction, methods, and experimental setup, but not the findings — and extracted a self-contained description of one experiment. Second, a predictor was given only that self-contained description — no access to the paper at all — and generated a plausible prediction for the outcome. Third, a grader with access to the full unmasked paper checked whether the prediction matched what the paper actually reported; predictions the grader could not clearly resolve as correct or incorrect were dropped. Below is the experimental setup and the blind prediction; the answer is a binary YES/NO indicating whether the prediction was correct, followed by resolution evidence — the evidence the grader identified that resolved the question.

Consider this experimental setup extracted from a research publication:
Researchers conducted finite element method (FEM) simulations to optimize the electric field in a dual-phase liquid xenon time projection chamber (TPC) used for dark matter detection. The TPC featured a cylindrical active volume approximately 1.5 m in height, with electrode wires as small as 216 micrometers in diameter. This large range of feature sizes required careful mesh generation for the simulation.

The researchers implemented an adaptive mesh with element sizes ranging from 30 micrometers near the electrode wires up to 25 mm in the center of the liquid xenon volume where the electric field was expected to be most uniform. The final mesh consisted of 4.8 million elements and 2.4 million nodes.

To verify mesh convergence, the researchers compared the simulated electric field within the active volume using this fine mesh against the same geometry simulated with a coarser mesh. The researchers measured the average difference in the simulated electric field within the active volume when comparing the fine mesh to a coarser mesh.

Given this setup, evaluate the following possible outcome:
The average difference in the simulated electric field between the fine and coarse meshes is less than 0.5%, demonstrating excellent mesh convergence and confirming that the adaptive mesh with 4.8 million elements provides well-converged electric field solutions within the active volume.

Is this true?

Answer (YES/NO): NO